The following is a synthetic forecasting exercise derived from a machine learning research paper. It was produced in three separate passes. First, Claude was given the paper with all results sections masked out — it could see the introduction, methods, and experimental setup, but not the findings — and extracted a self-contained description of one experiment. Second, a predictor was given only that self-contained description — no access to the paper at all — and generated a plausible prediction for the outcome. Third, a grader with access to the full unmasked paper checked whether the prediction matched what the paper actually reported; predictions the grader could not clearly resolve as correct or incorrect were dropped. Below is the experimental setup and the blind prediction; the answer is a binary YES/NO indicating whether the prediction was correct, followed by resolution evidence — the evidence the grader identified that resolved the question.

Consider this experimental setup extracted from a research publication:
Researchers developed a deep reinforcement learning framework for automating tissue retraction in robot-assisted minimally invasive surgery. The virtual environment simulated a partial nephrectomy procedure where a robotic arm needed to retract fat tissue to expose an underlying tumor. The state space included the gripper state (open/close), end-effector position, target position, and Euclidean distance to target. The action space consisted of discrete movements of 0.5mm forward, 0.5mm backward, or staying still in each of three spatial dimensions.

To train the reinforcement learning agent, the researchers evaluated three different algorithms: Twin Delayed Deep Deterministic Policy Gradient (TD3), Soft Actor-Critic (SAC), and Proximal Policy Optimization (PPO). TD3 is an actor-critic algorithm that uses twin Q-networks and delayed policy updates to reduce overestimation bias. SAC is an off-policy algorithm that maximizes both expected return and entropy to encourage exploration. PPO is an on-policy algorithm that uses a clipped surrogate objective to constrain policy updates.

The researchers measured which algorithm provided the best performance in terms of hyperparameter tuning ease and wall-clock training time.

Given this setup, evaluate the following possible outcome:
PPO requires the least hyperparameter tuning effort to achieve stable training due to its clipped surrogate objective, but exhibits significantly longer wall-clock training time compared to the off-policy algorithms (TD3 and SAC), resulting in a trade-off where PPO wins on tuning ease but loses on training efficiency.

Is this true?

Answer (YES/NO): NO